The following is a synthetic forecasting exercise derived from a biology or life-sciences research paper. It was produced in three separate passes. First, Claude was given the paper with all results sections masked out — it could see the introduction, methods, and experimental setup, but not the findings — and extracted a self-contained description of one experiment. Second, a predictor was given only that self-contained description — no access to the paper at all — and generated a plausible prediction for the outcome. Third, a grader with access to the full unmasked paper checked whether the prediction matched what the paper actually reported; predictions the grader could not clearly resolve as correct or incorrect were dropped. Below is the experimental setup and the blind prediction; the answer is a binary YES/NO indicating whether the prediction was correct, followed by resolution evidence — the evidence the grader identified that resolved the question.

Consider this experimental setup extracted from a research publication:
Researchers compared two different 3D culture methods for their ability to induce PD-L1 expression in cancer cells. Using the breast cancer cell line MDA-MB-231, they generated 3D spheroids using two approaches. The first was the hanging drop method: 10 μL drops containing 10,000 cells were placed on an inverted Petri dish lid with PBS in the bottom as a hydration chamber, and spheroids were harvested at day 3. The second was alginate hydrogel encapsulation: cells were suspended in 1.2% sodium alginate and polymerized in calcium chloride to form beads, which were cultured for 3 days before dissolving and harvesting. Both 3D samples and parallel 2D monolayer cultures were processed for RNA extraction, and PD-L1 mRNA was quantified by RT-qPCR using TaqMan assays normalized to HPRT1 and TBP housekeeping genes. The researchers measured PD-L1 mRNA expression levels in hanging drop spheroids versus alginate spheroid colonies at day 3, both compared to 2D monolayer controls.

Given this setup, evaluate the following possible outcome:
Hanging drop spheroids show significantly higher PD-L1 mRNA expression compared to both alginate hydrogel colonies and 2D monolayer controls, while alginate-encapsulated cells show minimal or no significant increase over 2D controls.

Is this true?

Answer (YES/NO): NO